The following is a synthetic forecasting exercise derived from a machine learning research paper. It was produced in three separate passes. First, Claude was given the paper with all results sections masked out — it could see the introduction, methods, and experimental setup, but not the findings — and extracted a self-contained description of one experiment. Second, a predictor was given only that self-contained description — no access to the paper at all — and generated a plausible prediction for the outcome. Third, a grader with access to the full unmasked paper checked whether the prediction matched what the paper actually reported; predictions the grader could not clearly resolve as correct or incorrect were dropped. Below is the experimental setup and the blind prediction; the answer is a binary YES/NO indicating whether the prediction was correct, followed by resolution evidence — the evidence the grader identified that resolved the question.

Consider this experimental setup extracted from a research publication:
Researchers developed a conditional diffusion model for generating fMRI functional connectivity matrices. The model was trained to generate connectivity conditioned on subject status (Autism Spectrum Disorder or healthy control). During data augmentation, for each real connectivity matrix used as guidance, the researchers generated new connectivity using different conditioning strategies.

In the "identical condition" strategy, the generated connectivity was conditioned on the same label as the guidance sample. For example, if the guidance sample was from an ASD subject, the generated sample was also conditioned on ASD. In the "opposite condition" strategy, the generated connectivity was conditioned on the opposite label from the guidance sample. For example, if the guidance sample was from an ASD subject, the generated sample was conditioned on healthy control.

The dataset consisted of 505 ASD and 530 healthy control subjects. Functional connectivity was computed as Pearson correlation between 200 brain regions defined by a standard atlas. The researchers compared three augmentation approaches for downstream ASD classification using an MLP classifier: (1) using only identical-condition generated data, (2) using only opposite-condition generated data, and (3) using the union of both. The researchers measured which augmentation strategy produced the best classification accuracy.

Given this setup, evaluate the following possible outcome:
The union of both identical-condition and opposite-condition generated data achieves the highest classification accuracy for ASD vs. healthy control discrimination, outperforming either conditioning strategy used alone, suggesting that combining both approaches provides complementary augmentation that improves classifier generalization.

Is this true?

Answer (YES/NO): YES